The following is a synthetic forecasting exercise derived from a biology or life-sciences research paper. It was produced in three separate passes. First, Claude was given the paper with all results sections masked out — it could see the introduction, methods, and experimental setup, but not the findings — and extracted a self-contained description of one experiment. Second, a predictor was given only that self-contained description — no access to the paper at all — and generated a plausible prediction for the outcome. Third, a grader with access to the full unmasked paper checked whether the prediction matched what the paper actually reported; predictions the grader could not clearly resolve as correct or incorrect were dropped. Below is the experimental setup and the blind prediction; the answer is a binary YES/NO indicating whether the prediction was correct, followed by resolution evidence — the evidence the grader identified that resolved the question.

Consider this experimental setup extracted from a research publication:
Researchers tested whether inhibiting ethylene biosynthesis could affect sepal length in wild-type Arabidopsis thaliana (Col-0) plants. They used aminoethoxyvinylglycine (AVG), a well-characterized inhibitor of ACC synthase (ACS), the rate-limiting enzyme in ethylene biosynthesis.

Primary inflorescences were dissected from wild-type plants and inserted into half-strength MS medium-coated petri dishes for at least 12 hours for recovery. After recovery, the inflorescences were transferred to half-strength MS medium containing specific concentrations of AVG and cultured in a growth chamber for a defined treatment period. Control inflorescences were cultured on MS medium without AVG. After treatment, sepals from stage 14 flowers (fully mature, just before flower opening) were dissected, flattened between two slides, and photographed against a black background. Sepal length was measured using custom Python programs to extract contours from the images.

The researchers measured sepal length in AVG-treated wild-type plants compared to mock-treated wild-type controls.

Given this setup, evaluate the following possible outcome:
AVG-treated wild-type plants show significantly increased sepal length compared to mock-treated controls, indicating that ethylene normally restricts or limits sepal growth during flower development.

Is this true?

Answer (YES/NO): YES